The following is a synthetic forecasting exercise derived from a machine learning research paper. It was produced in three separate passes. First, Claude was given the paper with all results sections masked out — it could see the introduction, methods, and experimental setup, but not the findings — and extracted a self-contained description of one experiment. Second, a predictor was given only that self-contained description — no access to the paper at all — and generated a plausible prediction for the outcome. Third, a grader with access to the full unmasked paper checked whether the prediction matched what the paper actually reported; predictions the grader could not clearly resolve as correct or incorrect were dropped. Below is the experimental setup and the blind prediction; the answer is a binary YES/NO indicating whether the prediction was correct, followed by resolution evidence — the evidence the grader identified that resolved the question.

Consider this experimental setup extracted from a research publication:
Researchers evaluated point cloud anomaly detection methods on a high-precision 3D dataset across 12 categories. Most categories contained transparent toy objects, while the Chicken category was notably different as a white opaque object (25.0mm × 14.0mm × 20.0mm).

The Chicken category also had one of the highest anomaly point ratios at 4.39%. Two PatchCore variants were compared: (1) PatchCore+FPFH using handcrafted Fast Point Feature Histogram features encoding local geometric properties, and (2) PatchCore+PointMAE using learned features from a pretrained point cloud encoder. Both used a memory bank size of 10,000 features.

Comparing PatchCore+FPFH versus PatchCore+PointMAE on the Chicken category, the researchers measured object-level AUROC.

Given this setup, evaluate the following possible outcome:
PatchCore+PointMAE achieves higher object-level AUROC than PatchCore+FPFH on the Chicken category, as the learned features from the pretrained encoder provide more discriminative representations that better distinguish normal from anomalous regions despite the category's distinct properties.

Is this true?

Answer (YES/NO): NO